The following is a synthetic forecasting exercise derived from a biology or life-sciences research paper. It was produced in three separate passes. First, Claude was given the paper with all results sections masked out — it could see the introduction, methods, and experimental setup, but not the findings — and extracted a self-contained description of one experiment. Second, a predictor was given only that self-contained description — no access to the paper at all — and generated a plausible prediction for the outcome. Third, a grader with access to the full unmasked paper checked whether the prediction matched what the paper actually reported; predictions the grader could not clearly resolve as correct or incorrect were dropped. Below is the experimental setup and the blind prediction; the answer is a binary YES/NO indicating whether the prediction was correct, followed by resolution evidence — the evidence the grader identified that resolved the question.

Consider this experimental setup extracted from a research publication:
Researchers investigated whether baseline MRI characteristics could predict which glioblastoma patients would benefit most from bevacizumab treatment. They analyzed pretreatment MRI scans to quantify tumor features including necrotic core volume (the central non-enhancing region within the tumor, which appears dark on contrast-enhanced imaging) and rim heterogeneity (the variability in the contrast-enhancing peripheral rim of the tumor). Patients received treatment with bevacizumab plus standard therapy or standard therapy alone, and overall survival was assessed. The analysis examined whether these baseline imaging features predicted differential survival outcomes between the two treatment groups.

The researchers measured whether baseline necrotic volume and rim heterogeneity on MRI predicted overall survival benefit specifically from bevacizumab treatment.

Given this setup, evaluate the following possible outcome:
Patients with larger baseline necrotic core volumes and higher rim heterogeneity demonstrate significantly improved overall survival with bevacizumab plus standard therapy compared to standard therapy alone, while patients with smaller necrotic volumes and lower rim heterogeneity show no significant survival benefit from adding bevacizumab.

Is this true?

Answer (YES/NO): NO